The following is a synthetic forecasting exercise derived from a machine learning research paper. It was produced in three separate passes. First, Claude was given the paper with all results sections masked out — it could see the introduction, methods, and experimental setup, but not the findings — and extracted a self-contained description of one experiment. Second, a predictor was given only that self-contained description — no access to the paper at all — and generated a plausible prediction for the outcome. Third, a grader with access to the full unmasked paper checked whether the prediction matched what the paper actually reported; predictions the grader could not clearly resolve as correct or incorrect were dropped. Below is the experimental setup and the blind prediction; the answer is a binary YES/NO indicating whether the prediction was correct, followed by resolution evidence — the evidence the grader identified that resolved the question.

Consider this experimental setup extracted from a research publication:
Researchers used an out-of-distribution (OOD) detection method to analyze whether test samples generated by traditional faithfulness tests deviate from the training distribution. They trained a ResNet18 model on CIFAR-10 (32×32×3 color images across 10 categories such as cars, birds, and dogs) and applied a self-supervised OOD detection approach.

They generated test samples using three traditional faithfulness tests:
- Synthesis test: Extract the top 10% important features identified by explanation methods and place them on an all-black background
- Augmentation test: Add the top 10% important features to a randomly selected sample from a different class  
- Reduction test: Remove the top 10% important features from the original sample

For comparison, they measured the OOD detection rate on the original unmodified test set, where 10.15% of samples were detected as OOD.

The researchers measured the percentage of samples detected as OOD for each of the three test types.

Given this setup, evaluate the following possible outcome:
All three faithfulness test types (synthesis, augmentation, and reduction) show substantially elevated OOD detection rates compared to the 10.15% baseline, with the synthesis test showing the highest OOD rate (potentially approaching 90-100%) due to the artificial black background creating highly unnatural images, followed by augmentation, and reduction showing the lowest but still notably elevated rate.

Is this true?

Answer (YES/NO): NO